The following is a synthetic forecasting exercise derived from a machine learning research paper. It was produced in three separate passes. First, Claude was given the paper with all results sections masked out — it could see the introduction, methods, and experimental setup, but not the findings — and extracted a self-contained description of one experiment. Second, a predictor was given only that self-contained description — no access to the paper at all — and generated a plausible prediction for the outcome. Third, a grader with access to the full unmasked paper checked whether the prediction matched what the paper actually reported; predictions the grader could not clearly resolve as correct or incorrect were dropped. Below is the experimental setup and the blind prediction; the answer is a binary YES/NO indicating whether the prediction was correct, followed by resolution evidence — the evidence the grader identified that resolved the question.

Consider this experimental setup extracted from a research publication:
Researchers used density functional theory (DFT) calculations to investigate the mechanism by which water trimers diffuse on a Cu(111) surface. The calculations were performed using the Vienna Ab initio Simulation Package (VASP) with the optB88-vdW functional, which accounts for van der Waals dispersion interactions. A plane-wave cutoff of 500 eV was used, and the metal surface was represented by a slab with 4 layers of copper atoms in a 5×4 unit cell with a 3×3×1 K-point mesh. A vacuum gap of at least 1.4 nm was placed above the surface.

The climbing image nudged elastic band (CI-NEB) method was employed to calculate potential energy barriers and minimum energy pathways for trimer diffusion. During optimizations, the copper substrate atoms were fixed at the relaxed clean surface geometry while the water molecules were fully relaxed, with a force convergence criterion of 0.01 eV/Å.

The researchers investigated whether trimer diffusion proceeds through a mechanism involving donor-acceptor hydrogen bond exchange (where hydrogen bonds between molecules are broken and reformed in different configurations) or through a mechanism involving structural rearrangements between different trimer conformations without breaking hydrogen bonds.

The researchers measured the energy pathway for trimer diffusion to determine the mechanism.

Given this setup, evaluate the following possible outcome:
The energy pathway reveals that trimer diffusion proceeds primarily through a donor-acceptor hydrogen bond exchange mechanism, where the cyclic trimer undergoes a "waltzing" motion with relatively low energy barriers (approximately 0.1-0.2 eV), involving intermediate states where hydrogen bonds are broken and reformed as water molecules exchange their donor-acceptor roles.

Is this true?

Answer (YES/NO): NO